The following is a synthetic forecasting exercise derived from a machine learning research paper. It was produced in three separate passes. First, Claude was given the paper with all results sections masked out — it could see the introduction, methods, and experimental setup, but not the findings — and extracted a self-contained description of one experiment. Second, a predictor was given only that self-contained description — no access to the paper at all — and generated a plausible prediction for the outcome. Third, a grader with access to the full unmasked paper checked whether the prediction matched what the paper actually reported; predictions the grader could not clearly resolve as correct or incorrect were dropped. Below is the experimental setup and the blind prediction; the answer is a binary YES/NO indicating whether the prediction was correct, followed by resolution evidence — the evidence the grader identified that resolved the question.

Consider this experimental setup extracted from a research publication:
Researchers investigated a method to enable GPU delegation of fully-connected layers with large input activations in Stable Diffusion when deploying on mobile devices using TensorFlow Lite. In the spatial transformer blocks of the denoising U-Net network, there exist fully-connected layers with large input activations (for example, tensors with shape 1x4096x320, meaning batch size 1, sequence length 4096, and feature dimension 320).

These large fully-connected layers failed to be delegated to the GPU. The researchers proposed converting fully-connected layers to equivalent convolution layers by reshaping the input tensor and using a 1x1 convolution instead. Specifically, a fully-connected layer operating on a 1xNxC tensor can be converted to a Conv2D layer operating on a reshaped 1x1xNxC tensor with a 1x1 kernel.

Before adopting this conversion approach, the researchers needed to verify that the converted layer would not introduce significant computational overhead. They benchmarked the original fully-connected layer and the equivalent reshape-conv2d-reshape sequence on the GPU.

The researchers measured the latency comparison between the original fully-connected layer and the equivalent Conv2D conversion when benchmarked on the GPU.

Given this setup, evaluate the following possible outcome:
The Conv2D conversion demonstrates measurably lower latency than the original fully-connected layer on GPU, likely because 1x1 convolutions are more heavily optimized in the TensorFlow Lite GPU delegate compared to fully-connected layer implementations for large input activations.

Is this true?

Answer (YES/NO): NO